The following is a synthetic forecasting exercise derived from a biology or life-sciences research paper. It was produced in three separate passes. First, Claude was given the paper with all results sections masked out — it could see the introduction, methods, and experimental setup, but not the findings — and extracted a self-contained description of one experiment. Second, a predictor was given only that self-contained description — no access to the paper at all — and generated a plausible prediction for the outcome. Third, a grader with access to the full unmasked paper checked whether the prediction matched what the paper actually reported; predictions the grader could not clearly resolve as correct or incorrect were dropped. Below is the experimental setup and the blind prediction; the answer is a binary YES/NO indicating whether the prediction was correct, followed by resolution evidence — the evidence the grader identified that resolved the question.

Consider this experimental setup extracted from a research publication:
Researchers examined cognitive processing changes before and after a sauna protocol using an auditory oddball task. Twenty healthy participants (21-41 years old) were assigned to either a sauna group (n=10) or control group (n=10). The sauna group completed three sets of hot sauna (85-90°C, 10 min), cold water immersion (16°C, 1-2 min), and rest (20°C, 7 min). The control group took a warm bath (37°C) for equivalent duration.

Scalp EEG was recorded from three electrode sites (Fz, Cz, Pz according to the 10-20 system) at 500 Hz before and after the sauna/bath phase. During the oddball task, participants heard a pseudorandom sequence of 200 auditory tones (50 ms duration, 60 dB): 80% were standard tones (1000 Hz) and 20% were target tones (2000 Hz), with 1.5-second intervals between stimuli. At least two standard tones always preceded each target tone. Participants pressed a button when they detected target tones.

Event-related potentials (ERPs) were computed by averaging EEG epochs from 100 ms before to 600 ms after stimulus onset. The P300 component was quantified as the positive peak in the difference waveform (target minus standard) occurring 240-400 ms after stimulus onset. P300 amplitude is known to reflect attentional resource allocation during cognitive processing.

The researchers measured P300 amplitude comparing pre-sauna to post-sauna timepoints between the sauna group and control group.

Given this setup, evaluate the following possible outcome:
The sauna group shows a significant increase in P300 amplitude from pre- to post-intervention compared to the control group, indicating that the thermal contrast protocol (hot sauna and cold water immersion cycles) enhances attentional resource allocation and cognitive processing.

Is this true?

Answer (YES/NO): NO